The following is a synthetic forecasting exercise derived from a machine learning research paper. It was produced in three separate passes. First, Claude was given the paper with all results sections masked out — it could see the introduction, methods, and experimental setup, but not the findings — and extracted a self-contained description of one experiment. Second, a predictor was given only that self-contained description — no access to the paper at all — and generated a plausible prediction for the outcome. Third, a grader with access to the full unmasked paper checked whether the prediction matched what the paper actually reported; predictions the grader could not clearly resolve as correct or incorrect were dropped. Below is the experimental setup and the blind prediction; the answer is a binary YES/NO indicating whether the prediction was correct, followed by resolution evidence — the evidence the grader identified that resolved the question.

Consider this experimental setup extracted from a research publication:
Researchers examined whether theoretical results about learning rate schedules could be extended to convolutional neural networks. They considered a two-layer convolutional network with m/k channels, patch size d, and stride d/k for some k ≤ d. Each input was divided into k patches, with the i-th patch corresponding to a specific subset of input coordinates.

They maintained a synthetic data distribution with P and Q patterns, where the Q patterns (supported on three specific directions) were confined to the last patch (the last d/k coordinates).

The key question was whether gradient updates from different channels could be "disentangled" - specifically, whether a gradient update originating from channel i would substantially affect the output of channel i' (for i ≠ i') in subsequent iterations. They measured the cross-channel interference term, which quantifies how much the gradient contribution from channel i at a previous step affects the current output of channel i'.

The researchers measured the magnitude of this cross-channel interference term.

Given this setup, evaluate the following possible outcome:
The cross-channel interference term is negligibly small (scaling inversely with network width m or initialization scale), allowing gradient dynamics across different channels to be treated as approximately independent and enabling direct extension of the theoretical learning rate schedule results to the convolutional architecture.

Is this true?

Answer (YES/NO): YES